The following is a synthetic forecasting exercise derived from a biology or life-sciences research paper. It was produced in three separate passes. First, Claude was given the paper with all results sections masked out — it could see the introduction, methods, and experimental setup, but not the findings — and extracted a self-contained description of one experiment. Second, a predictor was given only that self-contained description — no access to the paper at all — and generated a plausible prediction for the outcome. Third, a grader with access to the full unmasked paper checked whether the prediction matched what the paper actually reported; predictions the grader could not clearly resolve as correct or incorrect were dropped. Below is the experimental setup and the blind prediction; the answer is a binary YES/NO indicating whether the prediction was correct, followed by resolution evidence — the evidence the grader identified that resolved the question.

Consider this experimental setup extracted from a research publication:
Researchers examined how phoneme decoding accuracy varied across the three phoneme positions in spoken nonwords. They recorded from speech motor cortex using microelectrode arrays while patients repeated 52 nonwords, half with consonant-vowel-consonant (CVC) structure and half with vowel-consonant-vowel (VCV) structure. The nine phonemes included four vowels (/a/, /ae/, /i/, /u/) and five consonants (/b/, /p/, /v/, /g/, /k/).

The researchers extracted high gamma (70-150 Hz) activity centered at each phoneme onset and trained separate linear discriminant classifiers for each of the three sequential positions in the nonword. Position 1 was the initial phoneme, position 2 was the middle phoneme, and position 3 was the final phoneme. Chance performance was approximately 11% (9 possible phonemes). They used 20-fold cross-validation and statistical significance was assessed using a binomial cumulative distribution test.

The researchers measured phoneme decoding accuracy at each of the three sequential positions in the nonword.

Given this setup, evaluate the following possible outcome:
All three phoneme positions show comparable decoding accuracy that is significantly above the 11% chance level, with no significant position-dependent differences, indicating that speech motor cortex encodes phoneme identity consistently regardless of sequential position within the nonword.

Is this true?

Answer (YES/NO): NO